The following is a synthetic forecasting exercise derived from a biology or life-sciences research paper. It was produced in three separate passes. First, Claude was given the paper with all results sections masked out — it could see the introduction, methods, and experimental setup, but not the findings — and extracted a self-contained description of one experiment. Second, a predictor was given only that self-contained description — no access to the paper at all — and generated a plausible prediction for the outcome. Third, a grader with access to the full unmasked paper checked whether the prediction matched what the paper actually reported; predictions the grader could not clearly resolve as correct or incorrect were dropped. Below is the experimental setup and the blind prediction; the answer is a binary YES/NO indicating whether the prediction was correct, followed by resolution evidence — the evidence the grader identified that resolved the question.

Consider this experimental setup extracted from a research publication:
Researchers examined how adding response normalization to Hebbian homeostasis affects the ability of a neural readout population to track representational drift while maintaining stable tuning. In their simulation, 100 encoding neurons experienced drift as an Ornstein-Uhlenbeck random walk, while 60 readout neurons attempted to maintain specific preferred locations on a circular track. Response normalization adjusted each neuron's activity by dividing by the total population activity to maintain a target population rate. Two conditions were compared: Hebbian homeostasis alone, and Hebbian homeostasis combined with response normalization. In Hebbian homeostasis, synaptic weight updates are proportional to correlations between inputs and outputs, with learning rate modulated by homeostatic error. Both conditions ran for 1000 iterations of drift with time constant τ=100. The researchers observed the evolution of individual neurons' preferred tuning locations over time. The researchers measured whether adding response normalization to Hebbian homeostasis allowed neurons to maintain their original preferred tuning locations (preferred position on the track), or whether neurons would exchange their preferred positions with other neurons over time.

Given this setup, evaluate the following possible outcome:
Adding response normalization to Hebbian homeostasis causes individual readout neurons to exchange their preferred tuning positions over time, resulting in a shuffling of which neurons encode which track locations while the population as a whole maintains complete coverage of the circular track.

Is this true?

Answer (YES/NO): YES